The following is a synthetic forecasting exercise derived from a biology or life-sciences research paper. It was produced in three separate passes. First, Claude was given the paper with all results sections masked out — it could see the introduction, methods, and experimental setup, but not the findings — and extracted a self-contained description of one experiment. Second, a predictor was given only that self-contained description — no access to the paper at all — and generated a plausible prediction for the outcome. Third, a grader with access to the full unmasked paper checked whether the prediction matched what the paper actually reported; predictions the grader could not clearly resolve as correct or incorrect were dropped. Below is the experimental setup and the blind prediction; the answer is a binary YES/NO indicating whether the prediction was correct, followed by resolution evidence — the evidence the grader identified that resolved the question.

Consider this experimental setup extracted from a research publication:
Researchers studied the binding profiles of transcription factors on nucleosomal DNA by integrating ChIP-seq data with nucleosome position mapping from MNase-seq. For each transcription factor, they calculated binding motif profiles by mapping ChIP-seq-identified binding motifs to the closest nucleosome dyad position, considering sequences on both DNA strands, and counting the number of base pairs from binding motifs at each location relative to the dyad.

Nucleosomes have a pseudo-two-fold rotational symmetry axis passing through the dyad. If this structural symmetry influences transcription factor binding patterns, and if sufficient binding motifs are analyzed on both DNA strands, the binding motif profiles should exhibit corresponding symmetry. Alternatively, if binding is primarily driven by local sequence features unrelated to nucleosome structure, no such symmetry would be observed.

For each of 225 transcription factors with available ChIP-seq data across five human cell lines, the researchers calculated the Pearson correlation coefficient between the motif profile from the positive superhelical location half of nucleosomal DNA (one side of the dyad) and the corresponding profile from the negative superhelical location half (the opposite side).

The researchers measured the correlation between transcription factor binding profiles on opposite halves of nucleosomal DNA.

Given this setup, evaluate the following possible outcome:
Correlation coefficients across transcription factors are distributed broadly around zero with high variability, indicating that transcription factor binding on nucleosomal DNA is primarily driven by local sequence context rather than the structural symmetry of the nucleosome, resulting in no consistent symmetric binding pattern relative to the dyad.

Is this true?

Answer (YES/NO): NO